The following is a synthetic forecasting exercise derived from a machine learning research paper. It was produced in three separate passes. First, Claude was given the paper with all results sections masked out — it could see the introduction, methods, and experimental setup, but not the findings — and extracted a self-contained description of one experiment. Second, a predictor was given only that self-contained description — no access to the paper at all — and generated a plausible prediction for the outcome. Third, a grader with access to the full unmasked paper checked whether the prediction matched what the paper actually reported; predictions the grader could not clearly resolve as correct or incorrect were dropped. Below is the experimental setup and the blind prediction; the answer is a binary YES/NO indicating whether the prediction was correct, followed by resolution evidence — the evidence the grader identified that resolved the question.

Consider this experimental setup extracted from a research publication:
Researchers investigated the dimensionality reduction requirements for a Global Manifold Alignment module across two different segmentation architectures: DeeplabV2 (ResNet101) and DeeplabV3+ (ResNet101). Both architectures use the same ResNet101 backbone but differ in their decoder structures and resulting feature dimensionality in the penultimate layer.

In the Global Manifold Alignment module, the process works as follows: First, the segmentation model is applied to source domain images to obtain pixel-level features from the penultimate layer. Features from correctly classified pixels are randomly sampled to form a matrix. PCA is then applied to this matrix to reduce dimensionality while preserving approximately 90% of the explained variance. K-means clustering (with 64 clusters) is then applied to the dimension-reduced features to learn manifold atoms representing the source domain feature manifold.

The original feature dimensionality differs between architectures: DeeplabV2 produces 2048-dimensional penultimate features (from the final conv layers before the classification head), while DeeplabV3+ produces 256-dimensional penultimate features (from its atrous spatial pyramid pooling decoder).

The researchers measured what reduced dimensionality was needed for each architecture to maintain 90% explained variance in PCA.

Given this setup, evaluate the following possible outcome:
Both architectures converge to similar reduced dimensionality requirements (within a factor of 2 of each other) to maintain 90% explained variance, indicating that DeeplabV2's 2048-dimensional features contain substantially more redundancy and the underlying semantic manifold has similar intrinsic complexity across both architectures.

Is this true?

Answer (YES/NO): NO